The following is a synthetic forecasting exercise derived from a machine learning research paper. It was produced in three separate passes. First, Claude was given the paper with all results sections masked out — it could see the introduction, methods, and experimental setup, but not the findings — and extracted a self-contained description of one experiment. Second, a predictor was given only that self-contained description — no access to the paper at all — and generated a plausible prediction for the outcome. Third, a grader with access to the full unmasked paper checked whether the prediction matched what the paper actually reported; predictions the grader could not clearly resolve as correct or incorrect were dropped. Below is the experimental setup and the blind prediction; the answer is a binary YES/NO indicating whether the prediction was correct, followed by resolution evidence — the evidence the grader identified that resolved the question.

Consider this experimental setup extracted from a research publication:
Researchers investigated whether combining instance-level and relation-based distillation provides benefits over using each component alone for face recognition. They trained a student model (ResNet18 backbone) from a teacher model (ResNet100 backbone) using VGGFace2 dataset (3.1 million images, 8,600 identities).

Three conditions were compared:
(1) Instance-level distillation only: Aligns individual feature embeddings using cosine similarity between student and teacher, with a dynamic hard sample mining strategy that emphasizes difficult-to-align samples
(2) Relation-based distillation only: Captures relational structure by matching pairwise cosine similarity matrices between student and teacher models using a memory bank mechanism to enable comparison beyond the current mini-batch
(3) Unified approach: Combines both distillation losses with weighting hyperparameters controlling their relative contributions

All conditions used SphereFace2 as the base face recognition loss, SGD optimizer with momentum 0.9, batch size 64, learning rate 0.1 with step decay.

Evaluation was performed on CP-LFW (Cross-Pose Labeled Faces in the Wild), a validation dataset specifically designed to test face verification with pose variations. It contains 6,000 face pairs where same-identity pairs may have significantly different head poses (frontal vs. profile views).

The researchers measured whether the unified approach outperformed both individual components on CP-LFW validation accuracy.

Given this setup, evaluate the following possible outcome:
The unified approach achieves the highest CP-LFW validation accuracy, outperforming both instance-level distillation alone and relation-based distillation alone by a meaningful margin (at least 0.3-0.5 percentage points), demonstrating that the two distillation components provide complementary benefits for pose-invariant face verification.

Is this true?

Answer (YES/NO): NO